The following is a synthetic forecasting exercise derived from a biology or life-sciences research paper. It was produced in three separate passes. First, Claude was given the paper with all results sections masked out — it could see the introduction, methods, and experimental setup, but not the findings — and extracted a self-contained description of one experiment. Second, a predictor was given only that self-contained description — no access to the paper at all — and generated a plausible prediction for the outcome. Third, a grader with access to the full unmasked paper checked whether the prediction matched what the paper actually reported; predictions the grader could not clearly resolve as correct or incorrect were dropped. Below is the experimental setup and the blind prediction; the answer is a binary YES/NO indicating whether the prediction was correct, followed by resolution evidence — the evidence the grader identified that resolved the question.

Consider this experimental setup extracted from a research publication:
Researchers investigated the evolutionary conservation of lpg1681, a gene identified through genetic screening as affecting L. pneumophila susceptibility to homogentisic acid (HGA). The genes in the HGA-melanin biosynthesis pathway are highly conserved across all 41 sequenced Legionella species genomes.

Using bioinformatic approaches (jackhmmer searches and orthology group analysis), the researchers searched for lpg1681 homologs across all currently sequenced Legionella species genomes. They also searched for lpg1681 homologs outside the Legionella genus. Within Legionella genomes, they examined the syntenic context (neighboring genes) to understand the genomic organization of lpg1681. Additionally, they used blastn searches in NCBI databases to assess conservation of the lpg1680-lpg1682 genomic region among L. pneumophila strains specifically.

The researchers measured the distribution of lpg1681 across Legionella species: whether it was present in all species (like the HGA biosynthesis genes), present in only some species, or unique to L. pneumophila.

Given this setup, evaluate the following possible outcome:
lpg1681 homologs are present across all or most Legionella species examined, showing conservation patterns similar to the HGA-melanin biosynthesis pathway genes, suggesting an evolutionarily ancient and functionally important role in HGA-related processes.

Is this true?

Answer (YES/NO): NO